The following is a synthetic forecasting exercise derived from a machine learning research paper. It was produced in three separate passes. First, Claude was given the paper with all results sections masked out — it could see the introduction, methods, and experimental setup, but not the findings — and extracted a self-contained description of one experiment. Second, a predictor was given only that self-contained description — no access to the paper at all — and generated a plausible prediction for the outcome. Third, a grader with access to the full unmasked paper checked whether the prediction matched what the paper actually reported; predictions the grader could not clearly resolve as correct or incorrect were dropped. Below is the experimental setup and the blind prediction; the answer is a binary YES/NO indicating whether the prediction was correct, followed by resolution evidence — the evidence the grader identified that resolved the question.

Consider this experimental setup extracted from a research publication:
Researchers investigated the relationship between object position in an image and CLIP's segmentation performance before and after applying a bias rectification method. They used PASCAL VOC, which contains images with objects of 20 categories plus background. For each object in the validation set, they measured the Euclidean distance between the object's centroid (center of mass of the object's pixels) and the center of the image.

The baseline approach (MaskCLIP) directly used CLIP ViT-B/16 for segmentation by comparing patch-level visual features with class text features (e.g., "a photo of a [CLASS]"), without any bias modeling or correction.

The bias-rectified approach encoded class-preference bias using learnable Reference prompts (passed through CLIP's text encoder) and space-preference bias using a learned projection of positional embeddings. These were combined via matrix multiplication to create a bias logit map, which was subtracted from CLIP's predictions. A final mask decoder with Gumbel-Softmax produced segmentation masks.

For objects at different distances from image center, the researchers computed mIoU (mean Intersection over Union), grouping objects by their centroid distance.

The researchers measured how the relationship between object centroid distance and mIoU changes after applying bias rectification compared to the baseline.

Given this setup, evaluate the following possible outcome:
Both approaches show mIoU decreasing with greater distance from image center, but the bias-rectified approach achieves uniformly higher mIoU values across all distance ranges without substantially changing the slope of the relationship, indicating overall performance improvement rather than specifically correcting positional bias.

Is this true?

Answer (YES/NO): NO